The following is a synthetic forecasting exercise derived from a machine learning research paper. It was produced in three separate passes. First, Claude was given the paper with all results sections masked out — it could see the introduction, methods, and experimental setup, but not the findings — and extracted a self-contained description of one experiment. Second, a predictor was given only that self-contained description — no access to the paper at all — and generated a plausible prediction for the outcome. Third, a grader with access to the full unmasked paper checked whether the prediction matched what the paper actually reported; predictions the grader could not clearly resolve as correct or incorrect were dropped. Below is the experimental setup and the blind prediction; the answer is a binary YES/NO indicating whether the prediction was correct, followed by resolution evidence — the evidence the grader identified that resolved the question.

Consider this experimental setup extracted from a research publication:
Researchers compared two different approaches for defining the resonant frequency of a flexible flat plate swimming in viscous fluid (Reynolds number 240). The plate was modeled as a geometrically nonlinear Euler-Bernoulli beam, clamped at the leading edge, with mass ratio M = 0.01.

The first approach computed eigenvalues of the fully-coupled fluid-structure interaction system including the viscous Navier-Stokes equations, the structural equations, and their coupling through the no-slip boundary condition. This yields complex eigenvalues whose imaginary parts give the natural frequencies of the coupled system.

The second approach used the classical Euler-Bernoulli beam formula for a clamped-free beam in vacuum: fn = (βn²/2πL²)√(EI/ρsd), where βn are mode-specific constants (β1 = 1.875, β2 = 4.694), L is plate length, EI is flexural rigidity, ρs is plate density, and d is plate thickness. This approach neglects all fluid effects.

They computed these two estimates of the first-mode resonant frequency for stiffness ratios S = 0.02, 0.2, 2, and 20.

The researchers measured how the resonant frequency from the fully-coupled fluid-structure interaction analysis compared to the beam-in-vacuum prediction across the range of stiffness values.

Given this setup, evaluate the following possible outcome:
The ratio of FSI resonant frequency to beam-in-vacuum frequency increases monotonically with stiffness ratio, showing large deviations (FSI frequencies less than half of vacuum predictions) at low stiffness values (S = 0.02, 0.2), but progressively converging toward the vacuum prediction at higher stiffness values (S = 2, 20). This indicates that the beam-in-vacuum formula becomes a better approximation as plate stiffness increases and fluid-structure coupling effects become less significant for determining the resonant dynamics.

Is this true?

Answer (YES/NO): NO